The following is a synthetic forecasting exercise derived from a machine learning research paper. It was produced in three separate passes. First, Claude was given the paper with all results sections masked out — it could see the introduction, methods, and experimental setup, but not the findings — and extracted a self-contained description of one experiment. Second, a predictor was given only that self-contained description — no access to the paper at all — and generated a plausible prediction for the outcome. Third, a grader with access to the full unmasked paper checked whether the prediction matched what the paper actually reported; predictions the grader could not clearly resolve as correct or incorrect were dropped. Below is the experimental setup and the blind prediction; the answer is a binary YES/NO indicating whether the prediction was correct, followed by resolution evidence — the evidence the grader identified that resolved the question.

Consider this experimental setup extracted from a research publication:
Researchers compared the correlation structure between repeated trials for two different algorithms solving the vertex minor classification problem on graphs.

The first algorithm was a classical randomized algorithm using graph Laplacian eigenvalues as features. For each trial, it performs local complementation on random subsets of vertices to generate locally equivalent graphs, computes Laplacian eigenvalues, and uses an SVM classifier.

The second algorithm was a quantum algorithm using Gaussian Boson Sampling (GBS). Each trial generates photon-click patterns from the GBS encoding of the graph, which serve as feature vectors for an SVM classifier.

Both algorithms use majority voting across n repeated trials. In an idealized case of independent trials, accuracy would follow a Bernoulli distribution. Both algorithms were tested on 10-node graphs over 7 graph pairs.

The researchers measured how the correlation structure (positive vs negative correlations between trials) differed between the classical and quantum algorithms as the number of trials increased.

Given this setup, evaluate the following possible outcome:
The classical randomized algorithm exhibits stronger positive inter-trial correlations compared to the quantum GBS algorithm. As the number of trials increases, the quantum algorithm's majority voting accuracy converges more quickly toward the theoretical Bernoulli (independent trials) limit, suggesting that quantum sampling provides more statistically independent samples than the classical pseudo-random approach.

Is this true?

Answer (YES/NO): NO